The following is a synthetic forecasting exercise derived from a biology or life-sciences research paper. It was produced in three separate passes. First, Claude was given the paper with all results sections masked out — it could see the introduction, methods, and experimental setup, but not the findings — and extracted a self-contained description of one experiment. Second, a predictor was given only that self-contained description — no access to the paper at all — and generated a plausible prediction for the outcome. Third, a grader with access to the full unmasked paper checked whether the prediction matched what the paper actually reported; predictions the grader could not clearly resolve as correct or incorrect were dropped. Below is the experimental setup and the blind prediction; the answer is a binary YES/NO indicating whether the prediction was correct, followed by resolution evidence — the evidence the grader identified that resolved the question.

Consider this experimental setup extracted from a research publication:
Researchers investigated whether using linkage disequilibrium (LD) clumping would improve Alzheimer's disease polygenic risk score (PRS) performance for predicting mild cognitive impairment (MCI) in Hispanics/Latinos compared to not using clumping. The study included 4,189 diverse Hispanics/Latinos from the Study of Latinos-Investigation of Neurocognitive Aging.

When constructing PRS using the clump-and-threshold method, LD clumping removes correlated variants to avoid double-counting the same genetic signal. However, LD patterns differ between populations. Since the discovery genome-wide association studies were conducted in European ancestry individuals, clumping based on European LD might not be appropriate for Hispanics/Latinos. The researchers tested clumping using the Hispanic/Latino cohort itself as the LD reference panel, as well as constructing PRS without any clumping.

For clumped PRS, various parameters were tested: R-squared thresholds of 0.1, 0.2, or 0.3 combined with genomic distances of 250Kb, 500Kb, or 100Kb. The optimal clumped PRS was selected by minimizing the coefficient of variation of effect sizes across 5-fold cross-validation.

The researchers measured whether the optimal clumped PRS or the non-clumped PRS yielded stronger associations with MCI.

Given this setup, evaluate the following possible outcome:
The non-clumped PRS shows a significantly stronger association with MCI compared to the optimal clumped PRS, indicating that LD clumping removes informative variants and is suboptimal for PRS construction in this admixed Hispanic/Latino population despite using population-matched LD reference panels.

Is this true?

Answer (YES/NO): NO